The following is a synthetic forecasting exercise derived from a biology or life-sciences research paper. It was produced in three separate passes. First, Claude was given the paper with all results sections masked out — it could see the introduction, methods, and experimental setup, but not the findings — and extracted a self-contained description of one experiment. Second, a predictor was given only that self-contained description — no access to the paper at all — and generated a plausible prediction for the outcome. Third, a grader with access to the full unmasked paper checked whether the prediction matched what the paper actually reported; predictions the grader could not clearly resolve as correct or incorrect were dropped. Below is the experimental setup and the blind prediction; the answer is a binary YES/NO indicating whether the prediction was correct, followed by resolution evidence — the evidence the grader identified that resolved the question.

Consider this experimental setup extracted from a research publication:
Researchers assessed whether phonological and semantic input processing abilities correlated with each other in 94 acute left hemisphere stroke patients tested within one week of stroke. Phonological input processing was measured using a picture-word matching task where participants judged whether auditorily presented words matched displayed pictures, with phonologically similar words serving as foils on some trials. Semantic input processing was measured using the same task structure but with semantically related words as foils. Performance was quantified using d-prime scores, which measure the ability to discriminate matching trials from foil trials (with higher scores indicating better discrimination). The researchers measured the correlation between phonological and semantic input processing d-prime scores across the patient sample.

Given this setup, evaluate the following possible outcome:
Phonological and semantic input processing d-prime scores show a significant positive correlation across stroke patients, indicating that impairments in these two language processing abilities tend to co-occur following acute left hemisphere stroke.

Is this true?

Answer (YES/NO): YES